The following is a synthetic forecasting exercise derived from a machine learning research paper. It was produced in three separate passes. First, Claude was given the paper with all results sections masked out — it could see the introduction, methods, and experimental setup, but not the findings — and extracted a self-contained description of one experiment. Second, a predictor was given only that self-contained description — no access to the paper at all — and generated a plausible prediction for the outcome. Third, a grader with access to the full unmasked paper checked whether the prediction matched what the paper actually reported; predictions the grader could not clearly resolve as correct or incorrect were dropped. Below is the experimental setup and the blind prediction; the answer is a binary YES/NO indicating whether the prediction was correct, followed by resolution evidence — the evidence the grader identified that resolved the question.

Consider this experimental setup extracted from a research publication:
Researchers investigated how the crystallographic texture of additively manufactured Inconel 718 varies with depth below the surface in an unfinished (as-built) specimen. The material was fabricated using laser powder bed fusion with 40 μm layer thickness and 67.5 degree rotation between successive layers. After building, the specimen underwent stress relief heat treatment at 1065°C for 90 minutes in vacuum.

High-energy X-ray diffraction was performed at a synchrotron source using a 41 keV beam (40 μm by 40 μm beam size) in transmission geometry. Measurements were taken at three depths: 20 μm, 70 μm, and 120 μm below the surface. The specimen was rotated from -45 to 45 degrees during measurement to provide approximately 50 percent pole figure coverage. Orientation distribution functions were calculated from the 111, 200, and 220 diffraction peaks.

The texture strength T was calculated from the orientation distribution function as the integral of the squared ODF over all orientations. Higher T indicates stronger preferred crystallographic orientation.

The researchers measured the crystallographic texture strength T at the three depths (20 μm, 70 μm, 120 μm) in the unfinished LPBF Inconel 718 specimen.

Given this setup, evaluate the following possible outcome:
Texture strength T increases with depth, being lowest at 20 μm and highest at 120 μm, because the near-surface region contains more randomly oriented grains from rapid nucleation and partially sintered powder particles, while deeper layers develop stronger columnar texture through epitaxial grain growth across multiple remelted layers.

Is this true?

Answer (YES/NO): NO